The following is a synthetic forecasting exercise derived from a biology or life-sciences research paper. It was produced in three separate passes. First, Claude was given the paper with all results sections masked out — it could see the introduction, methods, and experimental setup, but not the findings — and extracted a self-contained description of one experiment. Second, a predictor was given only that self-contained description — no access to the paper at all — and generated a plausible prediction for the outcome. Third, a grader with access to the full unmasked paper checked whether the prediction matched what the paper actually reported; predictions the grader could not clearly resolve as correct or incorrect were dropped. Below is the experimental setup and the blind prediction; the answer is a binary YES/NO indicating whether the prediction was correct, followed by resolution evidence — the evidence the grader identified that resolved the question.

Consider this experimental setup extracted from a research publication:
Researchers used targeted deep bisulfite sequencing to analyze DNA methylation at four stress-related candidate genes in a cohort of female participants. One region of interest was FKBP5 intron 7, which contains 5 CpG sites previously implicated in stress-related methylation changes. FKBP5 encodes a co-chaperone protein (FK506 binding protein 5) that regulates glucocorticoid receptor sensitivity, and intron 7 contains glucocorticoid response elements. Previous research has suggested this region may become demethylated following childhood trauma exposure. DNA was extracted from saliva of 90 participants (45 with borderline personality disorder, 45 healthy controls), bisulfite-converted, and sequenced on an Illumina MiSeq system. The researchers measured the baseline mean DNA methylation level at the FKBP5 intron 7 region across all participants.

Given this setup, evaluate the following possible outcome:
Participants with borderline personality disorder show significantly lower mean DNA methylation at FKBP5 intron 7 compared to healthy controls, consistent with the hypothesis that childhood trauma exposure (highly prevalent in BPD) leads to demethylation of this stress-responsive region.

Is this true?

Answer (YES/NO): NO